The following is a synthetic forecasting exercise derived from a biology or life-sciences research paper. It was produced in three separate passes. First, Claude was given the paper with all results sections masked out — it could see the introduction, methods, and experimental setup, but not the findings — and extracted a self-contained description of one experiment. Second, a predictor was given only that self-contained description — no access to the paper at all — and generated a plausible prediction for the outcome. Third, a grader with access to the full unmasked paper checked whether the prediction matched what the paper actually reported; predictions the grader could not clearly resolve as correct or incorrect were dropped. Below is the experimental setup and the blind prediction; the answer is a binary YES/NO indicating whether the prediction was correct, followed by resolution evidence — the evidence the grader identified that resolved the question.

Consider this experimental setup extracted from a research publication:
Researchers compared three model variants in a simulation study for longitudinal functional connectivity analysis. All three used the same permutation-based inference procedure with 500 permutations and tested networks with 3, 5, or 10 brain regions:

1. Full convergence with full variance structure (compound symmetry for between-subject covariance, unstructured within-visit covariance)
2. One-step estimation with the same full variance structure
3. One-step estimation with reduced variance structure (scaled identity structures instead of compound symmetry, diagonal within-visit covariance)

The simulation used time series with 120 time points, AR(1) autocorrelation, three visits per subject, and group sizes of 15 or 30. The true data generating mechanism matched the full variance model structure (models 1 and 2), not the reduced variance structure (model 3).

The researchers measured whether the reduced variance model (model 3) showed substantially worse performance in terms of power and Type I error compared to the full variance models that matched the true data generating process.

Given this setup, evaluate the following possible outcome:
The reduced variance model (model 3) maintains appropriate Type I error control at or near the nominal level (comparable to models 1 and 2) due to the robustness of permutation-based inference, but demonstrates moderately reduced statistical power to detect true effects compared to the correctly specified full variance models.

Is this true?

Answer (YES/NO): NO